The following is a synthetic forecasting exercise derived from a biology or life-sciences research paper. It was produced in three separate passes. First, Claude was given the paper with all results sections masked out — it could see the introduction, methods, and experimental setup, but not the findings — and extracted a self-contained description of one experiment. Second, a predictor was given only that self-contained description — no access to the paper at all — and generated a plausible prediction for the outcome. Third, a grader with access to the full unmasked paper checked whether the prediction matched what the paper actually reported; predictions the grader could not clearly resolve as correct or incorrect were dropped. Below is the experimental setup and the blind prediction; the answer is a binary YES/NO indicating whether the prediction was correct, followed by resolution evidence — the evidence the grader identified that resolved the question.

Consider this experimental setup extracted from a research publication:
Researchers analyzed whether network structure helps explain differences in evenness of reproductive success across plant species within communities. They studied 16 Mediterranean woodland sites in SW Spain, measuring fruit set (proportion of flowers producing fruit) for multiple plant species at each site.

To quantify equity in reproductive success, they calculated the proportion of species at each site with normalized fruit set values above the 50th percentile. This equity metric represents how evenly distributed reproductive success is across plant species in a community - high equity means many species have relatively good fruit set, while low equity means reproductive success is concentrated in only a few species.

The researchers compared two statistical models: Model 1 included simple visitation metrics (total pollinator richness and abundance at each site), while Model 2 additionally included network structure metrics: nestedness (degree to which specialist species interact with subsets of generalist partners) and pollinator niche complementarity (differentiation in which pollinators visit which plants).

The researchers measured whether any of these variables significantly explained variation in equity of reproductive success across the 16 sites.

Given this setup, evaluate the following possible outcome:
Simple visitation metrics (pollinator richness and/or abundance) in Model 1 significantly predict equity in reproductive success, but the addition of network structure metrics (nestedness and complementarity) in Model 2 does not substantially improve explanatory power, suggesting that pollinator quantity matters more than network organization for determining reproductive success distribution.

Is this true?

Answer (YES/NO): NO